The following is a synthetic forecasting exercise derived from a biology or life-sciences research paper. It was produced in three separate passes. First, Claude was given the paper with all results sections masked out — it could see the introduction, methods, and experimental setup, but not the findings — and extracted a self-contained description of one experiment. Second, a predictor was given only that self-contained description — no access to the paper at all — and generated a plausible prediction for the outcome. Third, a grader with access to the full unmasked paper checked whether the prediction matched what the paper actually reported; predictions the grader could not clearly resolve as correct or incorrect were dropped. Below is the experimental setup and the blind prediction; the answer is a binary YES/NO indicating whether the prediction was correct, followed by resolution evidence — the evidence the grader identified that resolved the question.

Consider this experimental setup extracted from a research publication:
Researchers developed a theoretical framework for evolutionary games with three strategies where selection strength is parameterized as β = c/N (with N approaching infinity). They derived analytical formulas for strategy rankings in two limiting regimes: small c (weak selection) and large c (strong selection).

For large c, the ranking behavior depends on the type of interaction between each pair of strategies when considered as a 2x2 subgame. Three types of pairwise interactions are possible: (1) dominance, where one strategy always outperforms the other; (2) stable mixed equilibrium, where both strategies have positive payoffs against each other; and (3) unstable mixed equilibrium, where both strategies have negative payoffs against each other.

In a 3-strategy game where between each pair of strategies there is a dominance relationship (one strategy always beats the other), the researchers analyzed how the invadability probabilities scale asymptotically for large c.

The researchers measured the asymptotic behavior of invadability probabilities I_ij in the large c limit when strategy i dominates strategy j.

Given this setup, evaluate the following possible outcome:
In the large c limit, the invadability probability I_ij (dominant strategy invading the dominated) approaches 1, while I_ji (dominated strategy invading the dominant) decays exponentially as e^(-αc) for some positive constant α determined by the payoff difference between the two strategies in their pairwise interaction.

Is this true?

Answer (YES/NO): NO